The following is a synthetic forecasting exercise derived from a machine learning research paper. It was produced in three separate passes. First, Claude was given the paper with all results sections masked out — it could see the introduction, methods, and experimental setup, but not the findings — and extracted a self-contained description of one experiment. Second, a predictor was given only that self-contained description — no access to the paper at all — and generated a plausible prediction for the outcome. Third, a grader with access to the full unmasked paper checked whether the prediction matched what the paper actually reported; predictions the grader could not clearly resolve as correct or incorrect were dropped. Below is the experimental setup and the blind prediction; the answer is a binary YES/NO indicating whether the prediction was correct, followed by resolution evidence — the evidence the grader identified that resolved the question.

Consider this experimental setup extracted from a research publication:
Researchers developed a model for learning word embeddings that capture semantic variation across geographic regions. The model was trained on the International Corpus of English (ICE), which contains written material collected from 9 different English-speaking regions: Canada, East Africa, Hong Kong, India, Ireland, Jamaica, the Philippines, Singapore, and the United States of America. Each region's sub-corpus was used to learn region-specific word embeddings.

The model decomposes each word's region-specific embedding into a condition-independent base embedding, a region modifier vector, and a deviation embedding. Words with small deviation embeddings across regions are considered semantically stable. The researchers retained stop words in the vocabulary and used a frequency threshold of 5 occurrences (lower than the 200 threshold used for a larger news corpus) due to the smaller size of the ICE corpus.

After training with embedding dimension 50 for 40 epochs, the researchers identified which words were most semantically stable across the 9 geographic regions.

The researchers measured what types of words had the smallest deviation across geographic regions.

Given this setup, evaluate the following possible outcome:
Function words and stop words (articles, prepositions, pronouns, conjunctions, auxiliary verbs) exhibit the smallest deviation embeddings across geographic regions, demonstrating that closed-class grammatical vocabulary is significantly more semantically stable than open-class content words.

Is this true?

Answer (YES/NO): YES